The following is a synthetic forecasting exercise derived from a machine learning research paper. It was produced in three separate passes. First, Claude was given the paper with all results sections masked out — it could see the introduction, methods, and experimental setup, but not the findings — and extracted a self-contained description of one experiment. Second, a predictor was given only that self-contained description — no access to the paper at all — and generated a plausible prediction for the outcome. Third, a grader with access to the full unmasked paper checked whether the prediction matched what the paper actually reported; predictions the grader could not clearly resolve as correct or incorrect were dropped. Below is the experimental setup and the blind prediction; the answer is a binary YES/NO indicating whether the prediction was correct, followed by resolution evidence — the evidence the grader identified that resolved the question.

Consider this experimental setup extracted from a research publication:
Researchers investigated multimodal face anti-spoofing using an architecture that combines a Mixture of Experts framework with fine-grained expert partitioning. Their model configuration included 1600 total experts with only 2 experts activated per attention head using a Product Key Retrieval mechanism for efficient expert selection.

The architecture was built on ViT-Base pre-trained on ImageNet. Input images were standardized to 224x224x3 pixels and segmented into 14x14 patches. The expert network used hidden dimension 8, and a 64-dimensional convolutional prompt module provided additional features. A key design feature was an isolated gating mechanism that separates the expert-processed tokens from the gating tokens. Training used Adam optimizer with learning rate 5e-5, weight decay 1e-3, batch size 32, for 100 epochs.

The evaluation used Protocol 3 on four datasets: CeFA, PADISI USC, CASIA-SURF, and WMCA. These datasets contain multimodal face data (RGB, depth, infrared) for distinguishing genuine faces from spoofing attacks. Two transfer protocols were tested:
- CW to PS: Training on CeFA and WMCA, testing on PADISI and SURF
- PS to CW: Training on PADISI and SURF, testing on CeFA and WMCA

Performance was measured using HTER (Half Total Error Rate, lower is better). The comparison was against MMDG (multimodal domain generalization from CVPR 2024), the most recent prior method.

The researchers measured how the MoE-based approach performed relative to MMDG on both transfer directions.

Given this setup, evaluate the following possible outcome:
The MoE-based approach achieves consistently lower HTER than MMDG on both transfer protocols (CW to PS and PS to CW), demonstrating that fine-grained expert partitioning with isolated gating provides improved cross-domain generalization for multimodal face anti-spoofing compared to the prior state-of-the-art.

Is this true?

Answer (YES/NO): NO